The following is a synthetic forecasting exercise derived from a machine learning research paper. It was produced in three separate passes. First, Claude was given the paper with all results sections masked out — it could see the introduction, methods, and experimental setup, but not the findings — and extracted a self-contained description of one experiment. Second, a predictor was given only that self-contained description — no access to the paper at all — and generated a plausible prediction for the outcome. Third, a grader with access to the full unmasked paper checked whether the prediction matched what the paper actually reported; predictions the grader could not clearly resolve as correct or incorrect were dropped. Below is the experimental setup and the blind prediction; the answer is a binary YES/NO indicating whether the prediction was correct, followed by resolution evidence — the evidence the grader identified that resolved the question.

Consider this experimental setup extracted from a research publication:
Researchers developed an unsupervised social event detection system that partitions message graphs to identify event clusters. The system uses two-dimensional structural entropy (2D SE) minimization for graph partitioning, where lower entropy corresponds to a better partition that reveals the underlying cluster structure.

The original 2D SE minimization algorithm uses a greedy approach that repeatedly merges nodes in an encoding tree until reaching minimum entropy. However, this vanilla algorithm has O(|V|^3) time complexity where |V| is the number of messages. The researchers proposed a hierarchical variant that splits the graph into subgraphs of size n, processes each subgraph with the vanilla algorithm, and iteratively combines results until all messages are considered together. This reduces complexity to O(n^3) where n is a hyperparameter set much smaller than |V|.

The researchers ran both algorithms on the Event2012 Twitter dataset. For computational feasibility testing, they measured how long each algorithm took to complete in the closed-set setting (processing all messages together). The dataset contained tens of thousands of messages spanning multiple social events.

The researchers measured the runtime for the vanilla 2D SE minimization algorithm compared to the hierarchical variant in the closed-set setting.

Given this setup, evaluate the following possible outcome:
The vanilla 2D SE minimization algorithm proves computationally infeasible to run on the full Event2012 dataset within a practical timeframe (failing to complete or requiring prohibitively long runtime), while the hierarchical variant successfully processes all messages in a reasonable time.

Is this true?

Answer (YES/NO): YES